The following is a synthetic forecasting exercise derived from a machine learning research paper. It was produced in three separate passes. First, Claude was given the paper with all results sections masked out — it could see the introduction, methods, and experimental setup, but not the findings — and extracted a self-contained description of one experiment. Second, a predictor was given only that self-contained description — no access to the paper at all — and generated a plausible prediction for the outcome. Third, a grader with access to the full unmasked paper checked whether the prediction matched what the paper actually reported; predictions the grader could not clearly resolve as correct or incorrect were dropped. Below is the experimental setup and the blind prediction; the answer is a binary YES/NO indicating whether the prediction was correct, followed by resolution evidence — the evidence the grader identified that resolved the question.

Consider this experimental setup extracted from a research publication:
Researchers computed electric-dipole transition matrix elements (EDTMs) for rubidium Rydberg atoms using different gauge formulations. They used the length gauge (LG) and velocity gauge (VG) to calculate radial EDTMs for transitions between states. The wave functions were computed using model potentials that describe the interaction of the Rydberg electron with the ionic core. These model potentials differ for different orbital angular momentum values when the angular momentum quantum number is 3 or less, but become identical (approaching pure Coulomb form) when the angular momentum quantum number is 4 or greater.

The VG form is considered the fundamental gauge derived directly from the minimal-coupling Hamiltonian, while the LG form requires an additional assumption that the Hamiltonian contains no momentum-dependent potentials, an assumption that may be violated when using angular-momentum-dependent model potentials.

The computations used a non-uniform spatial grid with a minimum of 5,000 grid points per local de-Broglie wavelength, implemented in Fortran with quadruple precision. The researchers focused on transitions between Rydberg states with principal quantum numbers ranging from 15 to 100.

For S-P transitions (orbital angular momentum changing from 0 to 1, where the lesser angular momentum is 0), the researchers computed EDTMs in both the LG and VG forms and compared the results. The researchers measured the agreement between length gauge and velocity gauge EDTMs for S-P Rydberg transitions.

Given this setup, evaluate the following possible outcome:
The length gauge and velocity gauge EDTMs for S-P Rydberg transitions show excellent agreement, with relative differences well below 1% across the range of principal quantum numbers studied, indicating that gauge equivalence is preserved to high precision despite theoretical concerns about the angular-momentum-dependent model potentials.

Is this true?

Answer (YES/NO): NO